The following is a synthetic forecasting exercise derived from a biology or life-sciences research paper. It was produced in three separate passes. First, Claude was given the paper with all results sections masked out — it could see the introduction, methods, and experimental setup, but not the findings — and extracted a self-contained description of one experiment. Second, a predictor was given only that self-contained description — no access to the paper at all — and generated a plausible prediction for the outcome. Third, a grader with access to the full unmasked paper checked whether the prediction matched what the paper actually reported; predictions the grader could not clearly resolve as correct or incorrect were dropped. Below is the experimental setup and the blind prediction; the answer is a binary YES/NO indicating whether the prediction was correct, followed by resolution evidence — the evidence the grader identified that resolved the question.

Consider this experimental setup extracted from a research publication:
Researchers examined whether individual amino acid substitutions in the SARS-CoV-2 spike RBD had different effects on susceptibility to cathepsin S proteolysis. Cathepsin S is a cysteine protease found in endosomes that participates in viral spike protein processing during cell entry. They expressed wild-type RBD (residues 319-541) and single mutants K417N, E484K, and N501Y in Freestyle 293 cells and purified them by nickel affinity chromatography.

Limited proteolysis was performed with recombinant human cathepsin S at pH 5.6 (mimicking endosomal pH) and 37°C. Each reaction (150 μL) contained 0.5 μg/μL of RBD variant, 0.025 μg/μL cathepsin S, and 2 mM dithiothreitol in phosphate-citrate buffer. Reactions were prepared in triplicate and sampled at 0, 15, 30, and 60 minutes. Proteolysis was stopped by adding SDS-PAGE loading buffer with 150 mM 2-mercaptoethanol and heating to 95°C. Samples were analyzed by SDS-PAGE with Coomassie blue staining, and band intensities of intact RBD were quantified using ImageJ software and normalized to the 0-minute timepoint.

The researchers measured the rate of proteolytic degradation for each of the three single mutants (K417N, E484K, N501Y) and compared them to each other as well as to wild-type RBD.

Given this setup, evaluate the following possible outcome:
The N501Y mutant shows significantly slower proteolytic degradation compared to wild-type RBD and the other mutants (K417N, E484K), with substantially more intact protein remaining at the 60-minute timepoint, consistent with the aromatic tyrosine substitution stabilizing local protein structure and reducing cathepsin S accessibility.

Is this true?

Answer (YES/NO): NO